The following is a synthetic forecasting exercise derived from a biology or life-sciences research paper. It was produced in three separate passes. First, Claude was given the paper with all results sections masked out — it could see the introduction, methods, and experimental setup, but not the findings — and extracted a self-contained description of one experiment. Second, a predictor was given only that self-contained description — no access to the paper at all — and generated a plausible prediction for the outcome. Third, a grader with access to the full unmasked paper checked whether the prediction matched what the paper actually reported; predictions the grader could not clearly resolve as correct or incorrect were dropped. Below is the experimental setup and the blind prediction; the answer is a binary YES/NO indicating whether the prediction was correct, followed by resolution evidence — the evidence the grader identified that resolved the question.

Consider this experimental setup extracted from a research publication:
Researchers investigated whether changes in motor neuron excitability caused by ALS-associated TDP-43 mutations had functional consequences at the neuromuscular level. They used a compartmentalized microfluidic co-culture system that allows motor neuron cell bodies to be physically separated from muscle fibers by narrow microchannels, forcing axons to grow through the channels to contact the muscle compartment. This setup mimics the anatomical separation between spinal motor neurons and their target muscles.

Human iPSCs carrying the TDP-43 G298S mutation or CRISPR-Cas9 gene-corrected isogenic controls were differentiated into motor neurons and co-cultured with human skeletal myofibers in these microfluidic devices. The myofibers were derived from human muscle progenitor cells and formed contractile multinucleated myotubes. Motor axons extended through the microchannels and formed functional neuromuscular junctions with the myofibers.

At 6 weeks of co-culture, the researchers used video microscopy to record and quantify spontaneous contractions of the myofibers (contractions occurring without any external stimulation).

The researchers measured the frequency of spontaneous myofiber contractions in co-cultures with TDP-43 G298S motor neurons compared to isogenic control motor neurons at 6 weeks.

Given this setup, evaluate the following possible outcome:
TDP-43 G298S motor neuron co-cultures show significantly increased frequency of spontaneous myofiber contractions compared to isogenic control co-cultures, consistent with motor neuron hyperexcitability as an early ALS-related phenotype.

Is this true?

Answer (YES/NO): YES